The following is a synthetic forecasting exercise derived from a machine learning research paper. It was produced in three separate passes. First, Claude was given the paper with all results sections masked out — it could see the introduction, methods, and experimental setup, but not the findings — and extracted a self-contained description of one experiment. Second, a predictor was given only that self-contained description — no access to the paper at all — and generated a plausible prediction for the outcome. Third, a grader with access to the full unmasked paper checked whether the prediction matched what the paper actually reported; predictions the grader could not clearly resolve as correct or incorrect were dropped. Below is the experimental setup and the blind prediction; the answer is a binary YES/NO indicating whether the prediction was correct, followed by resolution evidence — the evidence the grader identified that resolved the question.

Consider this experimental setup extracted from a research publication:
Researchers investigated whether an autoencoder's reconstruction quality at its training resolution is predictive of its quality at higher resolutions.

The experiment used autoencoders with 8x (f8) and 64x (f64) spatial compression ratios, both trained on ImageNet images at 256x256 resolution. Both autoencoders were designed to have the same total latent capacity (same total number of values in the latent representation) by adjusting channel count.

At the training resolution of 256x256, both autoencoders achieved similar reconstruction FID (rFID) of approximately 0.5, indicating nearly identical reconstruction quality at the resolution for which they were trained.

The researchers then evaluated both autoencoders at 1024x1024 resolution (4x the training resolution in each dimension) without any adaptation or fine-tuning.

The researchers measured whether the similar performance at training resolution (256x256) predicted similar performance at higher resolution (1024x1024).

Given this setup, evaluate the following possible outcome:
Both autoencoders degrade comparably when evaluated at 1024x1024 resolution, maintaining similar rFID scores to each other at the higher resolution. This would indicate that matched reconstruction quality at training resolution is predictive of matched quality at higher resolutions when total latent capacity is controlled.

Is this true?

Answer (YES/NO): NO